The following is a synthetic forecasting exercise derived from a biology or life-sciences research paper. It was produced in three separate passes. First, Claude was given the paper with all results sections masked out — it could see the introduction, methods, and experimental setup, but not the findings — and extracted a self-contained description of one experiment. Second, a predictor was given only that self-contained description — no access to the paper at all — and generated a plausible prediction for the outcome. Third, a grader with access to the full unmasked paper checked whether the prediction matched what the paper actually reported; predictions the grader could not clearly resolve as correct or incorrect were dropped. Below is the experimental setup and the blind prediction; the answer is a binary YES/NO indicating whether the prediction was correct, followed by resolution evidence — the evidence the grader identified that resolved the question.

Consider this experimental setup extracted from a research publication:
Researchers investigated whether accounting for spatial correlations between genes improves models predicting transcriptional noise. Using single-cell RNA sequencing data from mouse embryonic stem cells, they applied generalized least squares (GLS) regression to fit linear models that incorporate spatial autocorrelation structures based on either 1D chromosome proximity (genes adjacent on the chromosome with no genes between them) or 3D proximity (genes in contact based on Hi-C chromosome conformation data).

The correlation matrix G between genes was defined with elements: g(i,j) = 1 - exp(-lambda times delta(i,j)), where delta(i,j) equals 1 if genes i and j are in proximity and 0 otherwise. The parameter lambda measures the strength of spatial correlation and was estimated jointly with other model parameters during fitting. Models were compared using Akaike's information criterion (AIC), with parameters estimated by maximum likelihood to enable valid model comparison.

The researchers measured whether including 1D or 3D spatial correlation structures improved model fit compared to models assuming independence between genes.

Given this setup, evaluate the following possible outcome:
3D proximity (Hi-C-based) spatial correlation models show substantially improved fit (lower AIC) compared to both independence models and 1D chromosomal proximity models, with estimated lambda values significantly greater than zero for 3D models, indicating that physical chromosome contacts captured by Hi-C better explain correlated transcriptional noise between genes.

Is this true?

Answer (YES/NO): NO